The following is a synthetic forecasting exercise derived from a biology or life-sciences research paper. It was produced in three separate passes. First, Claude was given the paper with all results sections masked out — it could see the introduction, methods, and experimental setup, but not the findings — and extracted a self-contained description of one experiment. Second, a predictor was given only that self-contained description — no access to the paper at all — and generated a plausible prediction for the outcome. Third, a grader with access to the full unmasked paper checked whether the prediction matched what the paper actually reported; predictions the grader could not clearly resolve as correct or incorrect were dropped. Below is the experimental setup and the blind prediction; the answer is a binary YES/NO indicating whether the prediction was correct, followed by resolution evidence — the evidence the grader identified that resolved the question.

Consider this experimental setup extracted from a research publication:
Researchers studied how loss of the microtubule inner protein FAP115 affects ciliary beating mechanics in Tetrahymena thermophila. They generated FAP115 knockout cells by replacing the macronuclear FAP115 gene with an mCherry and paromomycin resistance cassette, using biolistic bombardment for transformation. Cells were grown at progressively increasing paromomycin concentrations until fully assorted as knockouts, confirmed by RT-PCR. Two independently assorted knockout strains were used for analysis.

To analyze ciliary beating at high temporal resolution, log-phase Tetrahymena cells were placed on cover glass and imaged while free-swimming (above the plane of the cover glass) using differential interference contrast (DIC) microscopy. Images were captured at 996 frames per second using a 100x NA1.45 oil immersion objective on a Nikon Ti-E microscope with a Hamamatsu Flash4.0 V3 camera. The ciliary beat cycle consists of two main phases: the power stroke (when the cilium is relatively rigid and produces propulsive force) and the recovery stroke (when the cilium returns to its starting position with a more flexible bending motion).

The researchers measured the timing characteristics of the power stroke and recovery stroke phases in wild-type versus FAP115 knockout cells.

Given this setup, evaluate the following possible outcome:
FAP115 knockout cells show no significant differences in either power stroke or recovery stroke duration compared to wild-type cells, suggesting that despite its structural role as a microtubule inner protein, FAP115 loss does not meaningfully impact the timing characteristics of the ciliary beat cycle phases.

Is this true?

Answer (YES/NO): NO